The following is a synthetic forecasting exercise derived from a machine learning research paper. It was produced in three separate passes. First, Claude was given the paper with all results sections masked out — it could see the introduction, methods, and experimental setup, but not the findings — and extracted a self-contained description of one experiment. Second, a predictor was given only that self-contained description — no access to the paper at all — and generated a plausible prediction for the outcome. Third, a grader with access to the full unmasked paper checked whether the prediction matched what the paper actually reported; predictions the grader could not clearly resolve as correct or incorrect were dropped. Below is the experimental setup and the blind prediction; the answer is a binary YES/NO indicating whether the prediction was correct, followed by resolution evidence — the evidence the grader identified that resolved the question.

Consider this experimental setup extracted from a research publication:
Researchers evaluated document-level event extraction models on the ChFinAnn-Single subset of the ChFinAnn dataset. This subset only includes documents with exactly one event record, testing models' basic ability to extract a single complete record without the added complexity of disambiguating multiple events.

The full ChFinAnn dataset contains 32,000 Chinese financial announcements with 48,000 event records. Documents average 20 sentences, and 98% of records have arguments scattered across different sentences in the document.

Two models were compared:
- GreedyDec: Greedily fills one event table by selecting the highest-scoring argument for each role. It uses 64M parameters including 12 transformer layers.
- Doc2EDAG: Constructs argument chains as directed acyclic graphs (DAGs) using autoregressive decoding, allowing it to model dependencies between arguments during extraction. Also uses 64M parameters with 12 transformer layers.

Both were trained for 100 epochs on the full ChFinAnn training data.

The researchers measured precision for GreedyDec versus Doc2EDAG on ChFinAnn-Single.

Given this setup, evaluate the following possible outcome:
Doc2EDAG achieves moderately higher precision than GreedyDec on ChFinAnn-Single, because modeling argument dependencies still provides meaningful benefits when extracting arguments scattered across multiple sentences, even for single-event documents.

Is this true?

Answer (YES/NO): NO